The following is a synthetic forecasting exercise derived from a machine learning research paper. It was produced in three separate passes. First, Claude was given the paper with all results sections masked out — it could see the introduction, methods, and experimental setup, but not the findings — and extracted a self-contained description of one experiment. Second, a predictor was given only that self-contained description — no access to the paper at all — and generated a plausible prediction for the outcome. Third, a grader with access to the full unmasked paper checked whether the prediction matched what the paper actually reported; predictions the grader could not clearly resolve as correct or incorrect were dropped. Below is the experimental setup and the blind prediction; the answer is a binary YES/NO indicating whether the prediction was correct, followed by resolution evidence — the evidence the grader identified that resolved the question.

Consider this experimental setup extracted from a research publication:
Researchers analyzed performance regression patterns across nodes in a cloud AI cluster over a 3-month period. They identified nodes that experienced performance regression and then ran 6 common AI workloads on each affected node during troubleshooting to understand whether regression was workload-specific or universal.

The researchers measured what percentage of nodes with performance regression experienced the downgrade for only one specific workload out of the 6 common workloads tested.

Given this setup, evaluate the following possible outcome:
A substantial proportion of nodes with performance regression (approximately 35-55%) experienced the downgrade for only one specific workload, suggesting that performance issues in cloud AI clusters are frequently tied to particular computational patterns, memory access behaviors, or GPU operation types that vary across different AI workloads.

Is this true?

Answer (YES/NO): NO